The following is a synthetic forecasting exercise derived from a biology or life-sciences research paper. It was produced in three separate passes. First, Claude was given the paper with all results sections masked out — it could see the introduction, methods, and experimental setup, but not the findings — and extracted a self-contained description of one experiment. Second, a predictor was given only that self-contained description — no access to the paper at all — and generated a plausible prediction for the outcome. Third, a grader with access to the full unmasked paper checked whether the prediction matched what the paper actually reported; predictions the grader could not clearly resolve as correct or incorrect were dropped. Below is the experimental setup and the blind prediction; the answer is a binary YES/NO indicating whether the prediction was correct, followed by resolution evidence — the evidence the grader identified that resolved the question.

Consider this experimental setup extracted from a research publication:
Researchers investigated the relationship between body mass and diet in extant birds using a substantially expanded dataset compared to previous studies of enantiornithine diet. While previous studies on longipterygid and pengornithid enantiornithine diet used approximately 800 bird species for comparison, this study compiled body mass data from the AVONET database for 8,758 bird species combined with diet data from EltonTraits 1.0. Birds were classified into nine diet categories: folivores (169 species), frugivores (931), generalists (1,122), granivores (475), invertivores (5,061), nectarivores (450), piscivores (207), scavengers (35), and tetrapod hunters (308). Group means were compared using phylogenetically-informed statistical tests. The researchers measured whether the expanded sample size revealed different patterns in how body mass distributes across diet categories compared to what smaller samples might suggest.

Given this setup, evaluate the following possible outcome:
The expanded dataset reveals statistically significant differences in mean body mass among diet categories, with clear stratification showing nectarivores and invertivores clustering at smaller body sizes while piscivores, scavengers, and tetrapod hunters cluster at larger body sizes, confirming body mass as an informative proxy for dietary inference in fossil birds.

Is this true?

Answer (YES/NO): NO